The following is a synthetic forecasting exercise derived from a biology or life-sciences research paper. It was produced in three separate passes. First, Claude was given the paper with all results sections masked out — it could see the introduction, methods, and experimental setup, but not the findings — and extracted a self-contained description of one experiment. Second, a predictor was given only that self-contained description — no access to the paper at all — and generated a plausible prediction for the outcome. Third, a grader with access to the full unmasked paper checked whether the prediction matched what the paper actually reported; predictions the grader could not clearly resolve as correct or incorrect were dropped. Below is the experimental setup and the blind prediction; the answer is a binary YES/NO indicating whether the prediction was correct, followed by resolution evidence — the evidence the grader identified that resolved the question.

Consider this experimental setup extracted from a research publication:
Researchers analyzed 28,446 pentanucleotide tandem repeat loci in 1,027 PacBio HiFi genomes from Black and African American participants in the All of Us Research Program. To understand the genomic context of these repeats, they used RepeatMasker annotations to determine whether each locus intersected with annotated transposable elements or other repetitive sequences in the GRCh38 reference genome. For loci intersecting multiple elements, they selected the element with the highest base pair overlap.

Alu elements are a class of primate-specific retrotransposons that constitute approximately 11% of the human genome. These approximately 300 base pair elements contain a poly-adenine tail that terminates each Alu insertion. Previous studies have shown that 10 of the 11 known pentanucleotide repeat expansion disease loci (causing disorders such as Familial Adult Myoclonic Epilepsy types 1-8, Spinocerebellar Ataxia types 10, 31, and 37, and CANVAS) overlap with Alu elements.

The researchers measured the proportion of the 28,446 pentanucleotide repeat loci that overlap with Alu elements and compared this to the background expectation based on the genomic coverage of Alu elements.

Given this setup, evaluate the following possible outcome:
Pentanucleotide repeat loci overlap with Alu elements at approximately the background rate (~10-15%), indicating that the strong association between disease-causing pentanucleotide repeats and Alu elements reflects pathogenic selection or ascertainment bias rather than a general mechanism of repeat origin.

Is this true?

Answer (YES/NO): NO